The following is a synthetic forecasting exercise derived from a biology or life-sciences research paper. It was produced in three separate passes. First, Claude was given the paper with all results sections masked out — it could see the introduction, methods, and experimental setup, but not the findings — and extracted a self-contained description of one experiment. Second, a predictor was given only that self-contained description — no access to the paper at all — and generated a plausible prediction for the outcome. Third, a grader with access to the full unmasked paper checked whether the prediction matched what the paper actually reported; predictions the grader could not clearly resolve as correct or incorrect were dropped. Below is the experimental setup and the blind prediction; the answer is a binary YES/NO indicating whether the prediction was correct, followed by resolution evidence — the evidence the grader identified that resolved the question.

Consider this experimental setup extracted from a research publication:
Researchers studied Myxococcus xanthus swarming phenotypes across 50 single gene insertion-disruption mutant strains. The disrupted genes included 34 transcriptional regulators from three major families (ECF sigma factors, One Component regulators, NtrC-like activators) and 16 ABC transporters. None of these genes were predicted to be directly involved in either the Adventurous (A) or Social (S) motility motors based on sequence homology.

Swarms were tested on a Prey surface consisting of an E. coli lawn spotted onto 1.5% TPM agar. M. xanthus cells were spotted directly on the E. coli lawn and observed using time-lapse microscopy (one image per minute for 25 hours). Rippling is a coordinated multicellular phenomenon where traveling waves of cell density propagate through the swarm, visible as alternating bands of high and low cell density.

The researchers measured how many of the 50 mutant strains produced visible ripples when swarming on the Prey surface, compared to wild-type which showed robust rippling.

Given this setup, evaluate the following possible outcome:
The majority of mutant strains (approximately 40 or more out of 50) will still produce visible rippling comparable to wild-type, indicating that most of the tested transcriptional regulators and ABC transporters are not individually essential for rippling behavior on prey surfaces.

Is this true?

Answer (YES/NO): YES